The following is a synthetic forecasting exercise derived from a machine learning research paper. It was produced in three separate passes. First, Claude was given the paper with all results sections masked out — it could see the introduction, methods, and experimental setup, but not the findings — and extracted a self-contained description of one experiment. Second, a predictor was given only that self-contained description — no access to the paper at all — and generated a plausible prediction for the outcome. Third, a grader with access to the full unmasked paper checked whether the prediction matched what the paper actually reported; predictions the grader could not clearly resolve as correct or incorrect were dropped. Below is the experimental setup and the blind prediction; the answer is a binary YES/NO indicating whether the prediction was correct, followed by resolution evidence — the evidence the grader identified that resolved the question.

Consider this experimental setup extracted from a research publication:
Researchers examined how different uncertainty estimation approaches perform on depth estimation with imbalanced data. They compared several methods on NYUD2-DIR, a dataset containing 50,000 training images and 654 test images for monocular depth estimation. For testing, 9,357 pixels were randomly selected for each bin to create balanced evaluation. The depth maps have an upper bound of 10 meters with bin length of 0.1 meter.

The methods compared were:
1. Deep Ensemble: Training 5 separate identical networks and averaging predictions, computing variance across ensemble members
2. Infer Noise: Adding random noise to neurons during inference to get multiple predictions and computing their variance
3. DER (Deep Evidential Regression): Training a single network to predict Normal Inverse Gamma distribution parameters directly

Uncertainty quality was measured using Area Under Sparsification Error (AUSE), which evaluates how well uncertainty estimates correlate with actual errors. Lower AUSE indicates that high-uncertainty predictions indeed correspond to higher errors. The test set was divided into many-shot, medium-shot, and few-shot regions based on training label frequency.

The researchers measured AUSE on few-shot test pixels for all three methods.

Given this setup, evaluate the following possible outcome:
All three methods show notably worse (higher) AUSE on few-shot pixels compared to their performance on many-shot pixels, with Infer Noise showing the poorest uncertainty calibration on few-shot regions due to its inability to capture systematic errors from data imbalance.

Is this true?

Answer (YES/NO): NO